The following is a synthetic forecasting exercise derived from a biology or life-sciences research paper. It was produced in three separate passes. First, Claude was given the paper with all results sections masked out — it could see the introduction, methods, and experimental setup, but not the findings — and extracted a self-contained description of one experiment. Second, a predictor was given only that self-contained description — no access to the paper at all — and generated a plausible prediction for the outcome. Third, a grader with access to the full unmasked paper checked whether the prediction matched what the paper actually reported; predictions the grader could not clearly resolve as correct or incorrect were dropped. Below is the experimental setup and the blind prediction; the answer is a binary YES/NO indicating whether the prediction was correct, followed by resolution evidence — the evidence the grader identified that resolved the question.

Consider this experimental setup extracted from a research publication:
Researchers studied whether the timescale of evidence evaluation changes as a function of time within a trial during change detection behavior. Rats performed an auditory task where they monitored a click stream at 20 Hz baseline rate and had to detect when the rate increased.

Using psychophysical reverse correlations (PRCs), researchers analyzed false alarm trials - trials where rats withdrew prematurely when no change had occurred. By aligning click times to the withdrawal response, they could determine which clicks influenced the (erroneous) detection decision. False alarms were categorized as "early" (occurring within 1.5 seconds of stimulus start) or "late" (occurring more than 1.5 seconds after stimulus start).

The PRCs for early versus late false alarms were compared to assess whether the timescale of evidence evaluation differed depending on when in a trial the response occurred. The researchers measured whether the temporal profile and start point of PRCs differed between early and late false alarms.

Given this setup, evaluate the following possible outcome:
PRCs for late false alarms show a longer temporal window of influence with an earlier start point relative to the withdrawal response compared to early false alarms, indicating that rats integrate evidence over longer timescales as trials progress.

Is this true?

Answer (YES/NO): NO